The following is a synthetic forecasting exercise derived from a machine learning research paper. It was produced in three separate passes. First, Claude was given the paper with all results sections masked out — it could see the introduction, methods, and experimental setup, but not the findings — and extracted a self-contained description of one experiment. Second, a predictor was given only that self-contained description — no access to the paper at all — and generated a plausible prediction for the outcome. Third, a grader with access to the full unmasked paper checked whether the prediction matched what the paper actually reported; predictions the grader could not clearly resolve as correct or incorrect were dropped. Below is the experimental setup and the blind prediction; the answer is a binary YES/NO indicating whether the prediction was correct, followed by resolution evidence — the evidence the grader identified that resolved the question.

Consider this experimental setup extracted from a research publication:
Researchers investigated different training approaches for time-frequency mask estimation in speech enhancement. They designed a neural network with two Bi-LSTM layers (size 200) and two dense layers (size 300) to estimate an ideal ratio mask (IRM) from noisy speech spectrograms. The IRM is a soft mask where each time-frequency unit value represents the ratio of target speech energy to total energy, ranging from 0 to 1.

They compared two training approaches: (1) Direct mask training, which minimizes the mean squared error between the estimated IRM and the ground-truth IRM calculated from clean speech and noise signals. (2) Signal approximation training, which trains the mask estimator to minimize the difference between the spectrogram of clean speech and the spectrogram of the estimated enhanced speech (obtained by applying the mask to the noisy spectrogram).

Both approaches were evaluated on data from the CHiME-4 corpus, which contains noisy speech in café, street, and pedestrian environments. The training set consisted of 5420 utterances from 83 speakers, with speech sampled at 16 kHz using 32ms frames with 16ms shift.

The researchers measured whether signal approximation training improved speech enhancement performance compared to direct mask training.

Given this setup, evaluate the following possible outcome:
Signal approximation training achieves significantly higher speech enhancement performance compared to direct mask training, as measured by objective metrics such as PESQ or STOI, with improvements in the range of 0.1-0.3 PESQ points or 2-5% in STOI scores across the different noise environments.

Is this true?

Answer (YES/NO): NO